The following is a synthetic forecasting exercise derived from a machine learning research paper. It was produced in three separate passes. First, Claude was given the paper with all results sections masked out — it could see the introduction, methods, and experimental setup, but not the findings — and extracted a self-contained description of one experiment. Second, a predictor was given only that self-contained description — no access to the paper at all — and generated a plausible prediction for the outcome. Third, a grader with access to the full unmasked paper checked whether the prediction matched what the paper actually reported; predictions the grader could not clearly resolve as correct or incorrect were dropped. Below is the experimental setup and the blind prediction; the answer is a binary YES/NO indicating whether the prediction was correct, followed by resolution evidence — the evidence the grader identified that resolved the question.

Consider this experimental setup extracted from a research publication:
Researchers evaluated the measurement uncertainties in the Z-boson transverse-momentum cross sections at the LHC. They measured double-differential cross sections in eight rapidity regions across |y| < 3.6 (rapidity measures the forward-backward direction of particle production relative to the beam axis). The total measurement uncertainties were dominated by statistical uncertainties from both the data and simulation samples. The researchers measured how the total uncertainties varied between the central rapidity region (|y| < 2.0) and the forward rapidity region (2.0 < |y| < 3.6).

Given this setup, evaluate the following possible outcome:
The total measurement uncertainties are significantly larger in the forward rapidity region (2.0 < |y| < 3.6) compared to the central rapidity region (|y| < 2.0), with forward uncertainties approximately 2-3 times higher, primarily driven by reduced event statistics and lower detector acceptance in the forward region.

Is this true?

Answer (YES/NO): NO